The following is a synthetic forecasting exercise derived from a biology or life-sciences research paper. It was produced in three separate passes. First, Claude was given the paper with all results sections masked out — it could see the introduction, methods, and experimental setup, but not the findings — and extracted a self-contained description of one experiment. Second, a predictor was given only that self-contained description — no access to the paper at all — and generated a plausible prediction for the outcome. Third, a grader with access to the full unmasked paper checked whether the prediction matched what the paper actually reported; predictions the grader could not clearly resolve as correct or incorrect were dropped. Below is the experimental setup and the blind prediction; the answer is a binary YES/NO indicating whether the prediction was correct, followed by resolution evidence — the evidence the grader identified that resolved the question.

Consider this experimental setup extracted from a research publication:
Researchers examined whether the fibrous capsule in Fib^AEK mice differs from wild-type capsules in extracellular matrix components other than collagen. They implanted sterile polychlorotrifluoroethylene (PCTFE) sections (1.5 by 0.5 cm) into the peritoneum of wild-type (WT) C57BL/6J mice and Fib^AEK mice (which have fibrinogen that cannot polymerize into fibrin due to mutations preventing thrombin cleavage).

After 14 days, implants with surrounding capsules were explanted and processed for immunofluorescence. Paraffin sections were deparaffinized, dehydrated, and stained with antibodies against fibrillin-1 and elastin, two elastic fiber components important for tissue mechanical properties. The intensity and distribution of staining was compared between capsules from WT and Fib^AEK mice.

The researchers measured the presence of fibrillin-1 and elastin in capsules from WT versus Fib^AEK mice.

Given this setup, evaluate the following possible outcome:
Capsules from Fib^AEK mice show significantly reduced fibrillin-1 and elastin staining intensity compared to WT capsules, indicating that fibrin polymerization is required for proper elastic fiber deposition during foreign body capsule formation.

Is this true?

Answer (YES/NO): NO